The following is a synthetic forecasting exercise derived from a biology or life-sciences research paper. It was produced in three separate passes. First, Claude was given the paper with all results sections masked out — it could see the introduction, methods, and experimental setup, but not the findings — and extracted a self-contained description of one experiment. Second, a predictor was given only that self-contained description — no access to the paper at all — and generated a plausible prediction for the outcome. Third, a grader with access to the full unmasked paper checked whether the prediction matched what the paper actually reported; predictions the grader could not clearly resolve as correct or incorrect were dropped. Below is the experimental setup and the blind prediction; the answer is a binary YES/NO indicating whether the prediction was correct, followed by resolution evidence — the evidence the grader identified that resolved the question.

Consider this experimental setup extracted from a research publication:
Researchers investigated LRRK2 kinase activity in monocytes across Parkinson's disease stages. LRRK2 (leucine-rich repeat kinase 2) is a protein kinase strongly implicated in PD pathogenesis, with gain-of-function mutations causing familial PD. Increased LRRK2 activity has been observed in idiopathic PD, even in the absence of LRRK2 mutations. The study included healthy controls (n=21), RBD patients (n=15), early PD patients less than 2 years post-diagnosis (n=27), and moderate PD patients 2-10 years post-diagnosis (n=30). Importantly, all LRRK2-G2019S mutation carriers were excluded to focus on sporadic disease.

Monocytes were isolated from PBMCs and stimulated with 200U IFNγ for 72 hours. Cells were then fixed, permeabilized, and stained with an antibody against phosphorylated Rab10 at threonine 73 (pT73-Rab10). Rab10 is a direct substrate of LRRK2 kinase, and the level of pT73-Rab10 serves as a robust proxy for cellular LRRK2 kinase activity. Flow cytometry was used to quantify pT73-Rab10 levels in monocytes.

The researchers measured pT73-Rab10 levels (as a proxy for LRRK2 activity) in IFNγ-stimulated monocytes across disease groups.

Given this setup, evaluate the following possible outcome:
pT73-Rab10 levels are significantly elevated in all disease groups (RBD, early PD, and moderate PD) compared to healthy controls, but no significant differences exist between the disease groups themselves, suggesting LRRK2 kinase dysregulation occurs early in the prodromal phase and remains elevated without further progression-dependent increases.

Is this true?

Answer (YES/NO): NO